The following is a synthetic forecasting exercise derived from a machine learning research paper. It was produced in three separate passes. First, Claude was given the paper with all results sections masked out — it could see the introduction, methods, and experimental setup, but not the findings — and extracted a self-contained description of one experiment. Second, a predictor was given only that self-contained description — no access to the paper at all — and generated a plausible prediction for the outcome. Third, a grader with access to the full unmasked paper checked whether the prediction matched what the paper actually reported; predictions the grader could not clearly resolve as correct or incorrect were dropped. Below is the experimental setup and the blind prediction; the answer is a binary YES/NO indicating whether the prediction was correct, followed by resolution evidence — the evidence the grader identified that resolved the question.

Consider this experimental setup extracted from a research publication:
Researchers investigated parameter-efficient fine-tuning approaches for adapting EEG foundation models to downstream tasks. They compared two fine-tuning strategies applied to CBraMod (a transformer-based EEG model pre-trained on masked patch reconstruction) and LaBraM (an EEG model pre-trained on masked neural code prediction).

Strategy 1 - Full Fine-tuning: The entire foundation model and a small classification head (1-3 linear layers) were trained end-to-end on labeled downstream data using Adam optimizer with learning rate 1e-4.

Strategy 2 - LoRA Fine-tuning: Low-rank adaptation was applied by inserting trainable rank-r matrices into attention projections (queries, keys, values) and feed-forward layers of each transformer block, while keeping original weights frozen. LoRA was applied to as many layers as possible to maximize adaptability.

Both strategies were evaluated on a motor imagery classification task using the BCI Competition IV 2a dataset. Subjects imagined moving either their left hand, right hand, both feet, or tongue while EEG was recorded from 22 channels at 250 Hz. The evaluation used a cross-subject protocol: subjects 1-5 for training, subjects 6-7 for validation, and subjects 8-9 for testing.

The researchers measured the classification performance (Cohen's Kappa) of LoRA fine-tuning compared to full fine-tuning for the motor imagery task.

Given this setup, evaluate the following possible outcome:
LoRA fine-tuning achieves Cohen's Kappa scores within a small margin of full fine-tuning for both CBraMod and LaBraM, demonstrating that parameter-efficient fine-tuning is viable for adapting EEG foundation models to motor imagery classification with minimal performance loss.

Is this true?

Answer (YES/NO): NO